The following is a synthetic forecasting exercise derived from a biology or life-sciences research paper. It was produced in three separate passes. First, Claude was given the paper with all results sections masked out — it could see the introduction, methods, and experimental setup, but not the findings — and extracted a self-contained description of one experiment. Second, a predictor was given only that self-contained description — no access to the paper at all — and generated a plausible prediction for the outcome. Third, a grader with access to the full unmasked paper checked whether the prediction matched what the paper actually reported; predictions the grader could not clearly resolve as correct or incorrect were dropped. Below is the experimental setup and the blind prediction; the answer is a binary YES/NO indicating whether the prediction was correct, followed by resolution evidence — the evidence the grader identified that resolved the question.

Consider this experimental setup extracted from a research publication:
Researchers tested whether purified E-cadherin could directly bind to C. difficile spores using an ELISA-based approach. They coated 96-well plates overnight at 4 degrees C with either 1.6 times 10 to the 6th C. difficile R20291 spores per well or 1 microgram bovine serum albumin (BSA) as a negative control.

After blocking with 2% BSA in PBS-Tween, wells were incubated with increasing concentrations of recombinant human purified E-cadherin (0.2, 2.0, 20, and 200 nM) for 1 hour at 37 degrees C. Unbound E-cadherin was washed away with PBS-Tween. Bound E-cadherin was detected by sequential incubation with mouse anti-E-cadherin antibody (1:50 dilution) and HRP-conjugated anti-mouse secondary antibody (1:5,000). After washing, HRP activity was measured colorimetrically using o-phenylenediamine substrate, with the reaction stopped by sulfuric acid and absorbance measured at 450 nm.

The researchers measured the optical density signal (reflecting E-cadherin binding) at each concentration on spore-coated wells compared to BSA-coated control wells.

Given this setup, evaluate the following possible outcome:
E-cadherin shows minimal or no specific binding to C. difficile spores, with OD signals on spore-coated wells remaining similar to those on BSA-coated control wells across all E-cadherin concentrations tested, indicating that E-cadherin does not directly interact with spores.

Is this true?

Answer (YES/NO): NO